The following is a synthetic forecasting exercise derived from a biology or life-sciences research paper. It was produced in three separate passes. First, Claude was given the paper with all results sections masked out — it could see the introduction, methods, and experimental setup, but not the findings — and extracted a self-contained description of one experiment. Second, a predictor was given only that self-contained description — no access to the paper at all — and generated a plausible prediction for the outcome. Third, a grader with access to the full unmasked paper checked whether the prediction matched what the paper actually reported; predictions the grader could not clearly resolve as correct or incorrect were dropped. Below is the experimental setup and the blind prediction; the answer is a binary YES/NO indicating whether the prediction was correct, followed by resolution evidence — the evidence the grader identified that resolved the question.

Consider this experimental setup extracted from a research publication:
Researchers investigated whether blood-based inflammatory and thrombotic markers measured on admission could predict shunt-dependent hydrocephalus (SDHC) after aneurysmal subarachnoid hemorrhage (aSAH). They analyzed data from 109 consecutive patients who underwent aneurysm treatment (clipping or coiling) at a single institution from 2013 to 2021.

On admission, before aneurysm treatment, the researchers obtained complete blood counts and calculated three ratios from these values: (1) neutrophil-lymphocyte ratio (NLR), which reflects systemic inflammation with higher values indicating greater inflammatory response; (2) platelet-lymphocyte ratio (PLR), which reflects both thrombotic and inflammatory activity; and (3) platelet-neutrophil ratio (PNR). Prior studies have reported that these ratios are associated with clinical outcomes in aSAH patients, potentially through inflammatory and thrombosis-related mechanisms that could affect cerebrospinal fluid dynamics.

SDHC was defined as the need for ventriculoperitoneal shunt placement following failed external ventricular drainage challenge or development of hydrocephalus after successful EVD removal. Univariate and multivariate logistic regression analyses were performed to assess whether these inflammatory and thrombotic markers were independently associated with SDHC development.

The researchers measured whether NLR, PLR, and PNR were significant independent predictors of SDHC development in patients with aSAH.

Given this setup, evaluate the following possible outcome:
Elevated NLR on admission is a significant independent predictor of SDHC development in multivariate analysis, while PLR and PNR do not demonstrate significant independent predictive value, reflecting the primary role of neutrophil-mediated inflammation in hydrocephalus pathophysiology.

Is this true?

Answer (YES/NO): NO